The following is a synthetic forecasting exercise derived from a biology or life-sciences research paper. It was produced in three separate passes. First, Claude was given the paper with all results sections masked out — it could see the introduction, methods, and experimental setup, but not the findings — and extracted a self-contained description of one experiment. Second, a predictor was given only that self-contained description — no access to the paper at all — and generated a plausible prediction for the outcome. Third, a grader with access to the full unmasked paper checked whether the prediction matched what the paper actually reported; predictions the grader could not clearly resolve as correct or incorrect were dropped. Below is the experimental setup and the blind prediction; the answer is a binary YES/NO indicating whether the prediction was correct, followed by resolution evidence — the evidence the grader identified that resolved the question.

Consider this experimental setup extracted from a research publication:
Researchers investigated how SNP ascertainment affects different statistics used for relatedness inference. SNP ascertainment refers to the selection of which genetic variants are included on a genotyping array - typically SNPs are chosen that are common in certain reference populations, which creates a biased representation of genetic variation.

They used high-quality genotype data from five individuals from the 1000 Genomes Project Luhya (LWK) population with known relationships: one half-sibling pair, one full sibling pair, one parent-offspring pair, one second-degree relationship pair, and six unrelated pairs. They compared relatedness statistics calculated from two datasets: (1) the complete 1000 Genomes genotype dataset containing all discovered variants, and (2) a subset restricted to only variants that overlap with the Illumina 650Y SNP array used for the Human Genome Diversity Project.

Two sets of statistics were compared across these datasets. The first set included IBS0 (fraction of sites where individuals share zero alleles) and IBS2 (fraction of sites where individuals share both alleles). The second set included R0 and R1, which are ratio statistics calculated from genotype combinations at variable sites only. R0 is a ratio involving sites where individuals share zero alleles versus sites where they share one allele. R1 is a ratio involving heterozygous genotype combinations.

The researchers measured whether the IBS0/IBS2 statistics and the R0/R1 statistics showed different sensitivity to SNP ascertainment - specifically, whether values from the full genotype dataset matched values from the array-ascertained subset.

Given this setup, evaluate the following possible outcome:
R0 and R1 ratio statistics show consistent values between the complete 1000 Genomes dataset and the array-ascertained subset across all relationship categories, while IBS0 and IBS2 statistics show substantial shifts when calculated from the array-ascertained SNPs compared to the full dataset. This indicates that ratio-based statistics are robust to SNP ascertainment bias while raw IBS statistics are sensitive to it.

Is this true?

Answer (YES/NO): YES